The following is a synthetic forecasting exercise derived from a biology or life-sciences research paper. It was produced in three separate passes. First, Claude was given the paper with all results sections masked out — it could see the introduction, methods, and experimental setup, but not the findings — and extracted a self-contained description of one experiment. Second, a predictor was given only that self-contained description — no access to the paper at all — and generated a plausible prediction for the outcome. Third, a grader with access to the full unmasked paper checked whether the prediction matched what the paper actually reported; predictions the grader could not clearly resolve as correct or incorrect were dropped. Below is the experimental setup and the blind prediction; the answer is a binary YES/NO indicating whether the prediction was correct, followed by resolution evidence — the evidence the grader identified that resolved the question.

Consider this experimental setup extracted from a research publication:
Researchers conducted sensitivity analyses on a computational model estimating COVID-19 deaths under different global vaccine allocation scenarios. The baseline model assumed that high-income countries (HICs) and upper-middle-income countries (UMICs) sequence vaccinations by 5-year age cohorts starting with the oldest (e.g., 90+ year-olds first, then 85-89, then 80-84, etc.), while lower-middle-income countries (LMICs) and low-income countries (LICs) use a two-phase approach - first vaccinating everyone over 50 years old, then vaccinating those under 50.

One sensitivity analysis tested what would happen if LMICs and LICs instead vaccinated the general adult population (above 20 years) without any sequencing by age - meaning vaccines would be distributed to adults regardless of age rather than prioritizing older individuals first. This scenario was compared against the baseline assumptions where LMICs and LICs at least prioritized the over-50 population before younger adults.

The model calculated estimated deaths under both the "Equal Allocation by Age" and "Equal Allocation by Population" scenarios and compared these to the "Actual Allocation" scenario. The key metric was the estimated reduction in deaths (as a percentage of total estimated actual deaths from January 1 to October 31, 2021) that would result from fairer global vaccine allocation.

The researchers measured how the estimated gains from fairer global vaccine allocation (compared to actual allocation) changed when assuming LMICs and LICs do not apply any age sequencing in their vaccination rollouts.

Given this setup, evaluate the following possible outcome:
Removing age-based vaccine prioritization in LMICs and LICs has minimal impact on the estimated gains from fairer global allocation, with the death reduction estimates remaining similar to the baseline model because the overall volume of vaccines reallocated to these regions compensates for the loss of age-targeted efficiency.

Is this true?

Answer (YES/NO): NO